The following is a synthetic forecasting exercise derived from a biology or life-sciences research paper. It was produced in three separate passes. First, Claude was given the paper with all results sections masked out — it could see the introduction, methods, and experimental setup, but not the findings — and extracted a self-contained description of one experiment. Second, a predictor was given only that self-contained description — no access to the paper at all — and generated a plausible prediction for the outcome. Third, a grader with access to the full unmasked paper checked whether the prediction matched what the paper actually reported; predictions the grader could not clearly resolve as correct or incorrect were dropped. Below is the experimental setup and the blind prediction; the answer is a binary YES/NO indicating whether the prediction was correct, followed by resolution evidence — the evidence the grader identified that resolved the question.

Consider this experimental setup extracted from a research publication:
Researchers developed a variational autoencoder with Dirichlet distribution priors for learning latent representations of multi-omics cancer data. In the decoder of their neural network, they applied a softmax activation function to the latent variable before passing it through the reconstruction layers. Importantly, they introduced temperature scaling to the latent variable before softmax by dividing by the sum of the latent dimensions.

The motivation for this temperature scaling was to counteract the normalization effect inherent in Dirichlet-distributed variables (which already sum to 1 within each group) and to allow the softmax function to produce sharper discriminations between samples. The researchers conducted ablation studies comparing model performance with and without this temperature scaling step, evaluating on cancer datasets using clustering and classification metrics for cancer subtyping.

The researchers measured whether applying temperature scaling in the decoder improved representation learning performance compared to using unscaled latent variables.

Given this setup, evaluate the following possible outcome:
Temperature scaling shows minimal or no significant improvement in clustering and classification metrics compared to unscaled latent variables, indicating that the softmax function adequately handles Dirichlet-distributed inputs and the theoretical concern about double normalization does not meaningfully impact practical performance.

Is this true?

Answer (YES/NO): NO